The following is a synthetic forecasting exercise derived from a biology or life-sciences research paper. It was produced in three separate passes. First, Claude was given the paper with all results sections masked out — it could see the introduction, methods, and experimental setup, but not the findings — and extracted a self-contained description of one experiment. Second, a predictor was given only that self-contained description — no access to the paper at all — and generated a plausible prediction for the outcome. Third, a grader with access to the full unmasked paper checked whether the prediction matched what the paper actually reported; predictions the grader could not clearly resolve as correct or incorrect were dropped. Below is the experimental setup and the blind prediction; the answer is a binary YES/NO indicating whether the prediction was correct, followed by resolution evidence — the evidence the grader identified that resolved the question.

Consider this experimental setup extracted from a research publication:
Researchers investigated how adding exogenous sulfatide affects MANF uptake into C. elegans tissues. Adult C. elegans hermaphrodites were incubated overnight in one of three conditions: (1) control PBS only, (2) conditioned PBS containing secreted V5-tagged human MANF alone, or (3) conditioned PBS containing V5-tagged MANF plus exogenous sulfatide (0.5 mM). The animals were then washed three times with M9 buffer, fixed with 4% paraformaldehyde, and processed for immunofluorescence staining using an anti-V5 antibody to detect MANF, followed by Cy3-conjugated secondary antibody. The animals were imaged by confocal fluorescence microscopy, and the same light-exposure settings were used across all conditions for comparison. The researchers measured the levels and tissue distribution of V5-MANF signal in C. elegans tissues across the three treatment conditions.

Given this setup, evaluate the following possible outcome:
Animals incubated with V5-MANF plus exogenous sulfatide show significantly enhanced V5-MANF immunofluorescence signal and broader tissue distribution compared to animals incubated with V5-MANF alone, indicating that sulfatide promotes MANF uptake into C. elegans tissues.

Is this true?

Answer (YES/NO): YES